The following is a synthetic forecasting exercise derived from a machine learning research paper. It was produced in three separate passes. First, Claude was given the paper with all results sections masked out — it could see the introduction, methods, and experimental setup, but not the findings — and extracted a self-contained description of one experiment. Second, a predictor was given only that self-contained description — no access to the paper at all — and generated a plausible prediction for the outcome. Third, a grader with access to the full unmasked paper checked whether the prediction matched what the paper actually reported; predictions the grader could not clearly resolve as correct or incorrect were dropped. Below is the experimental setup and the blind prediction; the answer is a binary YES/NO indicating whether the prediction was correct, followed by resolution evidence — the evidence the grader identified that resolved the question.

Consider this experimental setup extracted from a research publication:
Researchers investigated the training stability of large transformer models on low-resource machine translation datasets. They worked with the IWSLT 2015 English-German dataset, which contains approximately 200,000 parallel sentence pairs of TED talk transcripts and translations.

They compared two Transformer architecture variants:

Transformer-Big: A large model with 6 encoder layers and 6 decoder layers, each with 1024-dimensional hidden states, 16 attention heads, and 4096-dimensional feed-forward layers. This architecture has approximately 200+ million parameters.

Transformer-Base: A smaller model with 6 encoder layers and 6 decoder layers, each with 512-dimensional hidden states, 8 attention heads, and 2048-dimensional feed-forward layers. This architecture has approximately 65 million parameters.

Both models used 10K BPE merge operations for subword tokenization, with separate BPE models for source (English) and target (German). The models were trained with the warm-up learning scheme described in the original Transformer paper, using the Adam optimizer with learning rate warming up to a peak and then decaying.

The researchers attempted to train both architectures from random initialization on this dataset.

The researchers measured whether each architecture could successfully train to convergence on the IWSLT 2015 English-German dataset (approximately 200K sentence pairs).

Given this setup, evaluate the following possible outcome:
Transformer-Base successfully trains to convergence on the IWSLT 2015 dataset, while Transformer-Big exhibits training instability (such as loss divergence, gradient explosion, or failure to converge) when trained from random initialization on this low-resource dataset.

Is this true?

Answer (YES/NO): YES